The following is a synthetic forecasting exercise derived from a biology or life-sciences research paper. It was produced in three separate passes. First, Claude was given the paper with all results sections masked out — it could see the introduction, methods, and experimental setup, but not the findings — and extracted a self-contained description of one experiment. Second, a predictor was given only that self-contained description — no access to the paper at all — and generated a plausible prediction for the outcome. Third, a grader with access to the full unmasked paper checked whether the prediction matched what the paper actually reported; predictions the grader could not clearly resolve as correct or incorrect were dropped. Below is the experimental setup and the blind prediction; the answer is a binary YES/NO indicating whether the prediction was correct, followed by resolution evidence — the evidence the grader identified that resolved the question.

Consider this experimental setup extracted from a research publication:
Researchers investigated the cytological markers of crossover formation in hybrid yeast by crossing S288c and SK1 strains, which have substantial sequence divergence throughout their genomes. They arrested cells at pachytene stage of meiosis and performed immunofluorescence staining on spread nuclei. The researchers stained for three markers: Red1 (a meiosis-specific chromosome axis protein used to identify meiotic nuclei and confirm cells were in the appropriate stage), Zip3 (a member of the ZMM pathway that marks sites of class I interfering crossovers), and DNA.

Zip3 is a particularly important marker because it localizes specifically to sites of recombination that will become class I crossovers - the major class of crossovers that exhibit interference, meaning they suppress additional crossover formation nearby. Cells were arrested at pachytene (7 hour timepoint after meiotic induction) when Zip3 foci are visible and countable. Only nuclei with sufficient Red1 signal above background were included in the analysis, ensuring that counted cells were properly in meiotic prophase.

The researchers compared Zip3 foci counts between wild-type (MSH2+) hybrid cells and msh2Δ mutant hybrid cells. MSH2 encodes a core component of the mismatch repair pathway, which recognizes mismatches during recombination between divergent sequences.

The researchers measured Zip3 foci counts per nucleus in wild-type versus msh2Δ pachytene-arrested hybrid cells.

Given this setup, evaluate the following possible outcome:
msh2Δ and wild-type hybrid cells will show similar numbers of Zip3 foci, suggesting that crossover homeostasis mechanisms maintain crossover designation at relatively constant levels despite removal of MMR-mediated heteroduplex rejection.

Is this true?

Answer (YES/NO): NO